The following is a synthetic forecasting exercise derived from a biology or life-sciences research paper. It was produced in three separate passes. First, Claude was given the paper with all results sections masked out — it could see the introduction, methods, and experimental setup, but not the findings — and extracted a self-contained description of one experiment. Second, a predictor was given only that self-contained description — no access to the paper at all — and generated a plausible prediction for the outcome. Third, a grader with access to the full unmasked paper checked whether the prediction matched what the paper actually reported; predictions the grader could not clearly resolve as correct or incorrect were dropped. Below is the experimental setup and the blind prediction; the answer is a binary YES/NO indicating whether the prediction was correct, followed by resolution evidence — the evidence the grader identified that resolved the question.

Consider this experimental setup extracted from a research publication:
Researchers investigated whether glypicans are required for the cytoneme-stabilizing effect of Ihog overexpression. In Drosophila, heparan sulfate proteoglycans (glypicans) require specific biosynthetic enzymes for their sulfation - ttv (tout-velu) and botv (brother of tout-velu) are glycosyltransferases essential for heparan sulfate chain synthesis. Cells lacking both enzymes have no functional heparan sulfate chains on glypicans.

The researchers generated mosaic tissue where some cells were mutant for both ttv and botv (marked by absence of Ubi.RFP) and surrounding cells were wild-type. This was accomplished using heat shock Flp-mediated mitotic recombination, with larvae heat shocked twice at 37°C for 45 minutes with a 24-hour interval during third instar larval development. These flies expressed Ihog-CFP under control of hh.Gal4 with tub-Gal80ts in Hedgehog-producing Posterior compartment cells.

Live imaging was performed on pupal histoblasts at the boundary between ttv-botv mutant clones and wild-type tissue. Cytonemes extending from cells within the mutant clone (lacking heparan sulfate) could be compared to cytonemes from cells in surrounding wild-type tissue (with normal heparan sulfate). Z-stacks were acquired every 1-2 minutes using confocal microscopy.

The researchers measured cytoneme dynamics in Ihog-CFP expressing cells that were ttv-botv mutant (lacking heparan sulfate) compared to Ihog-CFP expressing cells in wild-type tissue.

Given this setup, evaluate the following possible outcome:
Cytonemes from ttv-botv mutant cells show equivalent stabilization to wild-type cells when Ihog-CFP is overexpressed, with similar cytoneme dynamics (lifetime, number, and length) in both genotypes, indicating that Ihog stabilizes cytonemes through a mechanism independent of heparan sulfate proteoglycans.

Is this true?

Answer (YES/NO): NO